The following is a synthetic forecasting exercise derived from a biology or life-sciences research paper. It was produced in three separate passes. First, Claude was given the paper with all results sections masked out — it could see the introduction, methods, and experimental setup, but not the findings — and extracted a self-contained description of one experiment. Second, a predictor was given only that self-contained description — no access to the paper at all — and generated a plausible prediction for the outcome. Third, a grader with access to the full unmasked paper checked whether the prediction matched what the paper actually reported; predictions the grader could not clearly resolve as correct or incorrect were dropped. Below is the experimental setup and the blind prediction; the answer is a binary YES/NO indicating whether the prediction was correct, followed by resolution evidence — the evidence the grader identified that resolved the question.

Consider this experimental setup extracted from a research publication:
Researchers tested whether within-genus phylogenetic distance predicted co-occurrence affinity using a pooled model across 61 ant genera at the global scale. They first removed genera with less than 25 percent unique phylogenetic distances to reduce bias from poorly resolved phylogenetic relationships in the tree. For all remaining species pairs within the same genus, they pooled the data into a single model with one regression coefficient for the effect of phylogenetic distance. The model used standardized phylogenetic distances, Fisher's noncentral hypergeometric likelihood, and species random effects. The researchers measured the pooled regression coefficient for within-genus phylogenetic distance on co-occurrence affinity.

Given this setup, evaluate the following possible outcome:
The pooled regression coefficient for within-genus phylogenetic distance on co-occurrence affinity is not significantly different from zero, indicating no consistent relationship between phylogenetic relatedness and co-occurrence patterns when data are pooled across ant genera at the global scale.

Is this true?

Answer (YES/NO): NO